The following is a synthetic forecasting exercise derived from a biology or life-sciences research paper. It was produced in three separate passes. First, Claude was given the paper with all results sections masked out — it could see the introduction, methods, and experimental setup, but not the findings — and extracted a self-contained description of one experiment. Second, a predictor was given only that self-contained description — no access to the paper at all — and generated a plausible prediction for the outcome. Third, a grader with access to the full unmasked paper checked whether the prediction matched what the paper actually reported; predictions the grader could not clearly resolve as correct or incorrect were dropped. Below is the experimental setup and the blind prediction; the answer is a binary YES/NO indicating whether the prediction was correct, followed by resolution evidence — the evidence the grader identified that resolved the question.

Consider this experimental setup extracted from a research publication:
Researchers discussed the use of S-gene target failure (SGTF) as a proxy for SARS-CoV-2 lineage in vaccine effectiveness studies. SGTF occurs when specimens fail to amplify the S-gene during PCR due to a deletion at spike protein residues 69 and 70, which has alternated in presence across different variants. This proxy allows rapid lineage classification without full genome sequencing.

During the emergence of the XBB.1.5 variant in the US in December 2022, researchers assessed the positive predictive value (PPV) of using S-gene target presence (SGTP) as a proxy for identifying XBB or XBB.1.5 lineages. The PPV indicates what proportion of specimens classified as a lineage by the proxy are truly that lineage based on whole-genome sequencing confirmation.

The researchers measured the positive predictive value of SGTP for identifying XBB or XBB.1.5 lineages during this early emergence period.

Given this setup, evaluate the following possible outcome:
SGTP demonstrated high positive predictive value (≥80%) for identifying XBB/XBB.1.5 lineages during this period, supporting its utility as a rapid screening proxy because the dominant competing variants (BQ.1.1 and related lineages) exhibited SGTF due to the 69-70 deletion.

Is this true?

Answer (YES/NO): NO